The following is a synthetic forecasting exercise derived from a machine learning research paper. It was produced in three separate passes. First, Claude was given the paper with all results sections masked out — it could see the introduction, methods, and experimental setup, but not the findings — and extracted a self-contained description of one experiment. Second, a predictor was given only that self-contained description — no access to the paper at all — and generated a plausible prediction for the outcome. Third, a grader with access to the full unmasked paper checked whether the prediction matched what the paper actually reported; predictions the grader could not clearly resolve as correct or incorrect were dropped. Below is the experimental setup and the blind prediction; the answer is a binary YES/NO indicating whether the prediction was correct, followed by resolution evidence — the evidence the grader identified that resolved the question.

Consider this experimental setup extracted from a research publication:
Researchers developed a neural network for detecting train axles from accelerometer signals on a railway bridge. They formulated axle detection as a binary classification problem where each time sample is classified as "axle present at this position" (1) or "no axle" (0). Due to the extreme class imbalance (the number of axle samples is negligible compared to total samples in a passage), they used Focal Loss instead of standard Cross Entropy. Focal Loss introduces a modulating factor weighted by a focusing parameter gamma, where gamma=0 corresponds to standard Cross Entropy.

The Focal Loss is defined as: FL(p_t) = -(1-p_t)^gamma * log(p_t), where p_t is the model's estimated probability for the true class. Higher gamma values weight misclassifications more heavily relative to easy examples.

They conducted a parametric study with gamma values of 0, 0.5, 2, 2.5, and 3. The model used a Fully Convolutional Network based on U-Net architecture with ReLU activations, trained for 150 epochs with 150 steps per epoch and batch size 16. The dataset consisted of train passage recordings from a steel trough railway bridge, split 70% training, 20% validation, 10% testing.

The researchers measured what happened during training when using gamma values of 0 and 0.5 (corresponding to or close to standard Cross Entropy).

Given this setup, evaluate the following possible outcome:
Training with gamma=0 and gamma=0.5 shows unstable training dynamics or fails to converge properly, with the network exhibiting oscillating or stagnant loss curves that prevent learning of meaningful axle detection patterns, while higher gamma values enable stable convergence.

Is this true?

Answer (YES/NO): NO